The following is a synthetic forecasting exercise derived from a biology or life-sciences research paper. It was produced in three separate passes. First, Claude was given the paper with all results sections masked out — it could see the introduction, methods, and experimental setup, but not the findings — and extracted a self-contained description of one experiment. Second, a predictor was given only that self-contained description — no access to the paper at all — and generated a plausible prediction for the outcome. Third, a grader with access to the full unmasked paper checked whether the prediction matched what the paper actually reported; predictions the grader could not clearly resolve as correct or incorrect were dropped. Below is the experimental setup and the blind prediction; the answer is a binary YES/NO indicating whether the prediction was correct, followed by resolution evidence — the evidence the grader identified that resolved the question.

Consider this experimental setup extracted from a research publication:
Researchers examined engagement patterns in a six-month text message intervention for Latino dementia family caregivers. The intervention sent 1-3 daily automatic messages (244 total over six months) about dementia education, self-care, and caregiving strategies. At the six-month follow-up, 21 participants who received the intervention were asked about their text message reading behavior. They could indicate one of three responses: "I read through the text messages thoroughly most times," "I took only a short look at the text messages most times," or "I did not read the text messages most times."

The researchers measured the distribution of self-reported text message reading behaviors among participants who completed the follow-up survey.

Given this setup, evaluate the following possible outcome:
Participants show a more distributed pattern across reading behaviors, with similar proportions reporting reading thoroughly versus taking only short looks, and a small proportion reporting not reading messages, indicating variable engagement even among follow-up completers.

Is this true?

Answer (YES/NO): NO